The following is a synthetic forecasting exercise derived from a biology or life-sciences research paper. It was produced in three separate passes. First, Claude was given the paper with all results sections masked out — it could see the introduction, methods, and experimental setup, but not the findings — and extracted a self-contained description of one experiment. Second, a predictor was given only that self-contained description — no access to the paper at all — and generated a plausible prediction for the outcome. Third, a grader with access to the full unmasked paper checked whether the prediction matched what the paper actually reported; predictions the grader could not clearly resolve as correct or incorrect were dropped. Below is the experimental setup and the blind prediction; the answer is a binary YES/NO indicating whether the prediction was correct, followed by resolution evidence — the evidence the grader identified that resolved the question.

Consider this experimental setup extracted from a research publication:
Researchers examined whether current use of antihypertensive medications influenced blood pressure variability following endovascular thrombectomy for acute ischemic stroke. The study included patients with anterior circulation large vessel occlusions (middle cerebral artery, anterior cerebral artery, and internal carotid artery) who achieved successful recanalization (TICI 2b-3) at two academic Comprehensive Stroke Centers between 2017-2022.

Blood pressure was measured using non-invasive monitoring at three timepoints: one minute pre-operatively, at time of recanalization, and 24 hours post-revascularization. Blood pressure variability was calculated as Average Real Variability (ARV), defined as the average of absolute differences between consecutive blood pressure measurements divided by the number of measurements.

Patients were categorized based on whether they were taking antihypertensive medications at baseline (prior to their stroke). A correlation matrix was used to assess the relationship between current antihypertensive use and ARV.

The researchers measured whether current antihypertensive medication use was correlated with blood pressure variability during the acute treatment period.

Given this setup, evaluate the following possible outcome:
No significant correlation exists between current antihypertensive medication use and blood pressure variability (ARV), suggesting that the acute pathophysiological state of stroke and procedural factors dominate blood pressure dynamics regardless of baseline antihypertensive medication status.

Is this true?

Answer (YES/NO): NO